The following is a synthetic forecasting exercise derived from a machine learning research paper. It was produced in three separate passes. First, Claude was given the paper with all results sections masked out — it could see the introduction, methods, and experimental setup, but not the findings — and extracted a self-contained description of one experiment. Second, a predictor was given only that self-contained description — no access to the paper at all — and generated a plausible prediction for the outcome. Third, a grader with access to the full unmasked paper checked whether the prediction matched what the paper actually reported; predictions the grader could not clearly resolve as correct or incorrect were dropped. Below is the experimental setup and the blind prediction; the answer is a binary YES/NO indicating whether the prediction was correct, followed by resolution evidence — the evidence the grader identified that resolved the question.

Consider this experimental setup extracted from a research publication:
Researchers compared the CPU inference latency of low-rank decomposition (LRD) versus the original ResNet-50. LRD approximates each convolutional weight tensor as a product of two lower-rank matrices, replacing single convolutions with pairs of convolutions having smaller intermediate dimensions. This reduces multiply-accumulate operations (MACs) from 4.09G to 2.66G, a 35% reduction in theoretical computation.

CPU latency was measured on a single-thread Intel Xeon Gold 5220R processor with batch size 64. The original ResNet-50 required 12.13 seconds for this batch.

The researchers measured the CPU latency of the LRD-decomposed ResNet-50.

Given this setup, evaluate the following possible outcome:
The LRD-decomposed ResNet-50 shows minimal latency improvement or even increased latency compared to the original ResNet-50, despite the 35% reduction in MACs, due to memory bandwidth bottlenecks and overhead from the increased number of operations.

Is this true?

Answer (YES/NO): NO